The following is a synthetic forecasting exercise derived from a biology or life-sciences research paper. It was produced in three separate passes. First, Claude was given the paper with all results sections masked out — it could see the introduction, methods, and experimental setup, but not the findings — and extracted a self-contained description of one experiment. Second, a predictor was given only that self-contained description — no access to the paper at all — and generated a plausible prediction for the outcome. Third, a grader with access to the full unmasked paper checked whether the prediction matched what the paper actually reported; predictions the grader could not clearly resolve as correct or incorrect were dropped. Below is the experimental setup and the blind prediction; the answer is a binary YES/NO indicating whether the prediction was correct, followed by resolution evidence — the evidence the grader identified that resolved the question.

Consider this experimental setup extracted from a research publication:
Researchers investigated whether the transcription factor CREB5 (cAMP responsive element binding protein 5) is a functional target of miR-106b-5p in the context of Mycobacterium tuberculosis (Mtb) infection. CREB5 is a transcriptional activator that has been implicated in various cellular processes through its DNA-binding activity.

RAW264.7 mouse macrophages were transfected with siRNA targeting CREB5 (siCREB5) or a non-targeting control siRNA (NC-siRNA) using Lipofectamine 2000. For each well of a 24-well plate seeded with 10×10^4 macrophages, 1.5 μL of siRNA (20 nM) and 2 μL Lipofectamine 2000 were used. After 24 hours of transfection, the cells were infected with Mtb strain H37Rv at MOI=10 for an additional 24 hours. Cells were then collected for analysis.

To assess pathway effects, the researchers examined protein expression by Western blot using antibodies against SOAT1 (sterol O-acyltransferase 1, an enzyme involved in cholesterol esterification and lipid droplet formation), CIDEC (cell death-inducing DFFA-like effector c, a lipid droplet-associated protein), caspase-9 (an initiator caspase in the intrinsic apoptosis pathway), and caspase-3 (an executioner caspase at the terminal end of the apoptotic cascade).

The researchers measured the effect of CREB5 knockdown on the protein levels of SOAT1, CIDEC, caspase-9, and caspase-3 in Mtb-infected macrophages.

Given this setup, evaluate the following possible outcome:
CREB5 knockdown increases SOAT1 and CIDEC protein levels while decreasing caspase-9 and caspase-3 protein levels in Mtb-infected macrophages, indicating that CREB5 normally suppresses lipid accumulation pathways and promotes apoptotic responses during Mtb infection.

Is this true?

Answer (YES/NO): YES